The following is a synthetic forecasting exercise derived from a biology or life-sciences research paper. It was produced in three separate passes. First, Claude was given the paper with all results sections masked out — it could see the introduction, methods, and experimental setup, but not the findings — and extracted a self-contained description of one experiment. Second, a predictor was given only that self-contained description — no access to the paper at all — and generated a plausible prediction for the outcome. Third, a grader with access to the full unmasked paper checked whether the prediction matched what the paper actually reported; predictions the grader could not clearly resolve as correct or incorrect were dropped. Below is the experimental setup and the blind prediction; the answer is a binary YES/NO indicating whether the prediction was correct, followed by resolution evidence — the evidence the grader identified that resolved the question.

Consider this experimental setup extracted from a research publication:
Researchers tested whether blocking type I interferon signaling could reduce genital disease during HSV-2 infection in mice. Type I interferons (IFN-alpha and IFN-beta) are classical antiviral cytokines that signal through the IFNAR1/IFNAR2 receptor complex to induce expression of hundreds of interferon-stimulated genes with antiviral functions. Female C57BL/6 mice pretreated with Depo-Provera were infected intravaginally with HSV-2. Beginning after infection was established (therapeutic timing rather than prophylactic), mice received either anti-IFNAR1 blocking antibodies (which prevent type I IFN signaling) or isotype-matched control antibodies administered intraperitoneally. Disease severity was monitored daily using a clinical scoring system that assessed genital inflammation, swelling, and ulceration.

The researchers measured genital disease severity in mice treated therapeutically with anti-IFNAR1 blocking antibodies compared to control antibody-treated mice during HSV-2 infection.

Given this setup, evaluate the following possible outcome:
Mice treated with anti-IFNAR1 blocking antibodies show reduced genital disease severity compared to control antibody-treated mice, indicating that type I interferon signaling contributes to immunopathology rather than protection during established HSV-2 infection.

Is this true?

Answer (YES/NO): YES